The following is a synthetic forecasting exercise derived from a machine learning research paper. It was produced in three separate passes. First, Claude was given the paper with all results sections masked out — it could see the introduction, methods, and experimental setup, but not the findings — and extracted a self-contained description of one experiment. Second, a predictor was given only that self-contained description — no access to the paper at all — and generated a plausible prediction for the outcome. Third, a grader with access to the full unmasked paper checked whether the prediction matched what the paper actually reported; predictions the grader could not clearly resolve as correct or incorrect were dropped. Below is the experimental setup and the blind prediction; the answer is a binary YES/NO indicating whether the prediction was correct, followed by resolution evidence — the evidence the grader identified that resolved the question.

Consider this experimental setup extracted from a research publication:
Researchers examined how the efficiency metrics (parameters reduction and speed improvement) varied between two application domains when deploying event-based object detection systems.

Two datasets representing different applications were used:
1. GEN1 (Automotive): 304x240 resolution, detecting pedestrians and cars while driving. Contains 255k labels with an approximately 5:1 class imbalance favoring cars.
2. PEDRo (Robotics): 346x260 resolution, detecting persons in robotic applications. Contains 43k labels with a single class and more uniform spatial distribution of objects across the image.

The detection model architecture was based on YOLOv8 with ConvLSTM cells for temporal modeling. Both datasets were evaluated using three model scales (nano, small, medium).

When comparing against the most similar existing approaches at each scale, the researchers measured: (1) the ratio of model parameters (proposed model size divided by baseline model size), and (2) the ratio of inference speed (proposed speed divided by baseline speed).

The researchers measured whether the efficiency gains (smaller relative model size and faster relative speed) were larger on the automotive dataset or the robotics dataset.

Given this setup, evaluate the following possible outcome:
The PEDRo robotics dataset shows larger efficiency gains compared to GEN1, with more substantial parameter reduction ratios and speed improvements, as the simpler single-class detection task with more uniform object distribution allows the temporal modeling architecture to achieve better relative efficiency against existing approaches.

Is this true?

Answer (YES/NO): YES